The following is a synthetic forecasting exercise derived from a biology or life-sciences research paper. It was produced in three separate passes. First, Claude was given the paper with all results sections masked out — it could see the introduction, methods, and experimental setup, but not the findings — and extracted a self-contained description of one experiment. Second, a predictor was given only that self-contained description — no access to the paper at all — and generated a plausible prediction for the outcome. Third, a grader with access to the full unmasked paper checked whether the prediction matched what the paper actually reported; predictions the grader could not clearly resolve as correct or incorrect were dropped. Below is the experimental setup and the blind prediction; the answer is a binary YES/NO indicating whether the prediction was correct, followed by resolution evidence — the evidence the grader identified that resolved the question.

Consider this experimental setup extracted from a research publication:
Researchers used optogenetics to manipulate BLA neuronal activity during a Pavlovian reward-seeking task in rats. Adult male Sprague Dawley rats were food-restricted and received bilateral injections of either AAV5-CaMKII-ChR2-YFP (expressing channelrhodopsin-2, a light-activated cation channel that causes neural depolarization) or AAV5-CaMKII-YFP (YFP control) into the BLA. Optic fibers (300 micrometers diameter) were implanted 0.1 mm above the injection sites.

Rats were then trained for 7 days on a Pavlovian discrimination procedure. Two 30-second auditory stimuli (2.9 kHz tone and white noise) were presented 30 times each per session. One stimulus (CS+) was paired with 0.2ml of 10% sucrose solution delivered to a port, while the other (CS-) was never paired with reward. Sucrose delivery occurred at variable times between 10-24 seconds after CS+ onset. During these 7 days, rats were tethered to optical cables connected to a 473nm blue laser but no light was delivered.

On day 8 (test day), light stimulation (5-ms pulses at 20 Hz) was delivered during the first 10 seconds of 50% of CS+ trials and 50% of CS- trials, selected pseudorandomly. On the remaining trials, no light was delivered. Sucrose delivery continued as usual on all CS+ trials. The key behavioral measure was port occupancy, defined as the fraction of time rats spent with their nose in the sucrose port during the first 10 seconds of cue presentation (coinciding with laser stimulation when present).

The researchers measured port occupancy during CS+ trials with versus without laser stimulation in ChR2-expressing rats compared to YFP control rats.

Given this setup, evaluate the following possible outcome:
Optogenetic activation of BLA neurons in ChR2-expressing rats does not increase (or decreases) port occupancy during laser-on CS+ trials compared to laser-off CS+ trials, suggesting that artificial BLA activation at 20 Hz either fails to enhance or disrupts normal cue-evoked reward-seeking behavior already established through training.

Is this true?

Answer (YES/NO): YES